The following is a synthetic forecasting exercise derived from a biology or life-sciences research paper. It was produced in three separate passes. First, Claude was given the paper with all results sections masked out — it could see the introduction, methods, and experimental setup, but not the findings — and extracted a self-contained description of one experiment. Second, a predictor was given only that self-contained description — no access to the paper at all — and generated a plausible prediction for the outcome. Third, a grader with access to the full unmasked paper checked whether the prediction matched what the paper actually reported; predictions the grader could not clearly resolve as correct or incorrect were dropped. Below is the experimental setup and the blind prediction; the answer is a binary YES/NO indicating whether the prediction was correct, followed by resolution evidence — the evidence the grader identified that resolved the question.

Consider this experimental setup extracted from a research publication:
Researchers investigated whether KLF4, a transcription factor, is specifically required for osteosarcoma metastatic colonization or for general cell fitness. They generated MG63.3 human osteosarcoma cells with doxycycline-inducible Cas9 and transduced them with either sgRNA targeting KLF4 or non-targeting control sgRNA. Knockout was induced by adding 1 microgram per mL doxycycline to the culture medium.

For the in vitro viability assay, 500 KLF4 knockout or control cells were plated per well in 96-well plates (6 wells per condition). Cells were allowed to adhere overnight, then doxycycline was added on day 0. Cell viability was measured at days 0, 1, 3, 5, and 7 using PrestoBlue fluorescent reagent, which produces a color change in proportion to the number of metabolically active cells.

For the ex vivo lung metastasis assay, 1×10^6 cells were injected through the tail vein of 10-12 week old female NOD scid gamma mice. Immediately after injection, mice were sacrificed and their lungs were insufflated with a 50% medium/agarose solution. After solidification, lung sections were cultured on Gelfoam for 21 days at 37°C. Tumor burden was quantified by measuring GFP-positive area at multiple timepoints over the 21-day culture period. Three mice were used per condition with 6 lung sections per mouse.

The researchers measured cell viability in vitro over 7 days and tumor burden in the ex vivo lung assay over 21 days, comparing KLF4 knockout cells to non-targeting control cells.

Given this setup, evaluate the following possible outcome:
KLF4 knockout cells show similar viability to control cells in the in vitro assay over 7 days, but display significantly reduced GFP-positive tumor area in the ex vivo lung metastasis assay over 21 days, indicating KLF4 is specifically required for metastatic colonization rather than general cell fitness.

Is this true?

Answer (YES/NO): YES